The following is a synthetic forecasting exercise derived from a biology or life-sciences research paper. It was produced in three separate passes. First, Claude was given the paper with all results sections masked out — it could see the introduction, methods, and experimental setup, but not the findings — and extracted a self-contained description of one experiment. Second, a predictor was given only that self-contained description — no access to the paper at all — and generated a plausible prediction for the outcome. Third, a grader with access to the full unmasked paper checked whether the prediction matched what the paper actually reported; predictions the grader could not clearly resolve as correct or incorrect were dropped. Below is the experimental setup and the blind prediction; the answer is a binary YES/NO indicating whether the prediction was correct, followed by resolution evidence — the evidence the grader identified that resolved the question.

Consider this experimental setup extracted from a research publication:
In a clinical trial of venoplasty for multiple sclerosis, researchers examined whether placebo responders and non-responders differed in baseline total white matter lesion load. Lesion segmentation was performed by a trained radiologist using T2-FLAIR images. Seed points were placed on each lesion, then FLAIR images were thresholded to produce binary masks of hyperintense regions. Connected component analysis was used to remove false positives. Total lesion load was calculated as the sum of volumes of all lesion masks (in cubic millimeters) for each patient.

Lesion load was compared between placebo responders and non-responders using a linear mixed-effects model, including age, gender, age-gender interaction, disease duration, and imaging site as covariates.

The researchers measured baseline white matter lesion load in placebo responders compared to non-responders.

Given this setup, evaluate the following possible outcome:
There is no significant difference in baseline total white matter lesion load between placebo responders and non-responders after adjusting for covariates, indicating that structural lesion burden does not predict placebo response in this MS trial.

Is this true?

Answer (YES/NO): YES